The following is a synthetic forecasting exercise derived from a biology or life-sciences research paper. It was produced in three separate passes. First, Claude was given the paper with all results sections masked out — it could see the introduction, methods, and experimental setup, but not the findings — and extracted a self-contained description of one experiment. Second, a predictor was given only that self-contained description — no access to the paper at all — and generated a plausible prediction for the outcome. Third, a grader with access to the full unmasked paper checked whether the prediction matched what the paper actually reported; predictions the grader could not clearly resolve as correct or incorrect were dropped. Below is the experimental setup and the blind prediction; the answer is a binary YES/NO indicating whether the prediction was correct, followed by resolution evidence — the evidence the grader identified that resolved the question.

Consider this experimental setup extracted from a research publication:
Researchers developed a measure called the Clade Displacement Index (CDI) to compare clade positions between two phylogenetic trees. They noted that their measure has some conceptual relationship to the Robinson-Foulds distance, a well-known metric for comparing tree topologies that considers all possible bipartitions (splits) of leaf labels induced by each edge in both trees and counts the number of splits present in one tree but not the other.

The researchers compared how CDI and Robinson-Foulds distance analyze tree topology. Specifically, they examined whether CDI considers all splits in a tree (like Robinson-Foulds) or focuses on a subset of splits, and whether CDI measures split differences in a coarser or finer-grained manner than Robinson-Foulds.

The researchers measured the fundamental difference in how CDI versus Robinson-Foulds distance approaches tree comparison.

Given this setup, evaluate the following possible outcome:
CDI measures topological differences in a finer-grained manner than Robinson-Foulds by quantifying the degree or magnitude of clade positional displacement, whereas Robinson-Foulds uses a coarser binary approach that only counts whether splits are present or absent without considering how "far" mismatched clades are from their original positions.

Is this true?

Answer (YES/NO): YES